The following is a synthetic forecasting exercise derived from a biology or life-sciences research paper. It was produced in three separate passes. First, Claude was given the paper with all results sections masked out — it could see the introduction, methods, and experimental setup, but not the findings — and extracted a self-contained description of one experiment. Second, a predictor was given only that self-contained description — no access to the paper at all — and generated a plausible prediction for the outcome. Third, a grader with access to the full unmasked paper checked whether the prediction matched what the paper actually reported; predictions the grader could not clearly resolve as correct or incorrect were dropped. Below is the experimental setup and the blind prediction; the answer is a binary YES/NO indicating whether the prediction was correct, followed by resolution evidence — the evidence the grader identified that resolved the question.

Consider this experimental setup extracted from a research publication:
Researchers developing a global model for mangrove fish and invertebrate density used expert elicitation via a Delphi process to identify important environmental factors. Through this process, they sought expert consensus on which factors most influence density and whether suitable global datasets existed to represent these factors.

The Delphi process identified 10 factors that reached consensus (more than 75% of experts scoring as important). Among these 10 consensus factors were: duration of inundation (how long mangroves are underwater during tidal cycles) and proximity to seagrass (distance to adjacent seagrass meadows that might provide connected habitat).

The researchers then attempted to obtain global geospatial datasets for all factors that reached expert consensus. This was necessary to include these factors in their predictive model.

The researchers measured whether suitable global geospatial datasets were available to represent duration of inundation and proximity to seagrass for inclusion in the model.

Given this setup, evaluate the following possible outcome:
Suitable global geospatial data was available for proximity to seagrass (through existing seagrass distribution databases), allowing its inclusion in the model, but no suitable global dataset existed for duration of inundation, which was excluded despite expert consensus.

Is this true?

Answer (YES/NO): NO